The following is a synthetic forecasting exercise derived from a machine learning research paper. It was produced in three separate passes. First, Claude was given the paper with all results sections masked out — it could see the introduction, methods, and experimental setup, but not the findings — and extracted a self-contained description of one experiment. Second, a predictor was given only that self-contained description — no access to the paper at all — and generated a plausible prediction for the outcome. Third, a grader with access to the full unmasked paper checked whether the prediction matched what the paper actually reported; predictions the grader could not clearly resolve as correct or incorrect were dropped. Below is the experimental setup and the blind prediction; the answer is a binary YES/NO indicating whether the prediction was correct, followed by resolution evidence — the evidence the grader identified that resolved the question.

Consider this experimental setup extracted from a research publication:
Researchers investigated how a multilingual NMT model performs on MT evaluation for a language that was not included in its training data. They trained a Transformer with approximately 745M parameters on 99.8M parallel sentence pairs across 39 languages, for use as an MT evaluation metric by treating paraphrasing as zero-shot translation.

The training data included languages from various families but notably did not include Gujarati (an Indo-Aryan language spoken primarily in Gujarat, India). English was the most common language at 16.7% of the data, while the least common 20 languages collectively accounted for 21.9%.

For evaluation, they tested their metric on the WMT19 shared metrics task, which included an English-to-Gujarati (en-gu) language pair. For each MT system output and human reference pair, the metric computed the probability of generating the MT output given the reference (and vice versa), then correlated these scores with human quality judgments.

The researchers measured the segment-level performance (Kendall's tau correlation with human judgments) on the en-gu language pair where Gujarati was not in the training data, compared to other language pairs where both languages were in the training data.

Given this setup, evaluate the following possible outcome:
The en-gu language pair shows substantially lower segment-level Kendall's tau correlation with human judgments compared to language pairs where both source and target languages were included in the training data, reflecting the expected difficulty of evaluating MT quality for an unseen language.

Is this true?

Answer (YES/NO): YES